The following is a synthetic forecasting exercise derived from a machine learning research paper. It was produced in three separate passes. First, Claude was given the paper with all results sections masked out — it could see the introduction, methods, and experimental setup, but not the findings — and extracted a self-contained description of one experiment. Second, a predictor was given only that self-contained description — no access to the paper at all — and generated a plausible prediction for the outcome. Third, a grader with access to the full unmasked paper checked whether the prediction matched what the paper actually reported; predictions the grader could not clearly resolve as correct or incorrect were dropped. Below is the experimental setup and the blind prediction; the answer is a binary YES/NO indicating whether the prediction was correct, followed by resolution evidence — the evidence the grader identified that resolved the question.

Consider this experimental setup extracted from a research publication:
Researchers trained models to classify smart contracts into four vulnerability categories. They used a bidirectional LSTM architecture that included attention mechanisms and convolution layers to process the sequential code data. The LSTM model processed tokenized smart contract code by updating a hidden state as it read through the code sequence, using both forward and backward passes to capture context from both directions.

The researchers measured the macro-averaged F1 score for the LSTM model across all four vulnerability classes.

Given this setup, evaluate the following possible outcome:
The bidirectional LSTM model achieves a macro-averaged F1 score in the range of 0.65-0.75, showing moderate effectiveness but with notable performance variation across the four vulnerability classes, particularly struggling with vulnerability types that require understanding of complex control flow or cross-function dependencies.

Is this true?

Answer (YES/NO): NO